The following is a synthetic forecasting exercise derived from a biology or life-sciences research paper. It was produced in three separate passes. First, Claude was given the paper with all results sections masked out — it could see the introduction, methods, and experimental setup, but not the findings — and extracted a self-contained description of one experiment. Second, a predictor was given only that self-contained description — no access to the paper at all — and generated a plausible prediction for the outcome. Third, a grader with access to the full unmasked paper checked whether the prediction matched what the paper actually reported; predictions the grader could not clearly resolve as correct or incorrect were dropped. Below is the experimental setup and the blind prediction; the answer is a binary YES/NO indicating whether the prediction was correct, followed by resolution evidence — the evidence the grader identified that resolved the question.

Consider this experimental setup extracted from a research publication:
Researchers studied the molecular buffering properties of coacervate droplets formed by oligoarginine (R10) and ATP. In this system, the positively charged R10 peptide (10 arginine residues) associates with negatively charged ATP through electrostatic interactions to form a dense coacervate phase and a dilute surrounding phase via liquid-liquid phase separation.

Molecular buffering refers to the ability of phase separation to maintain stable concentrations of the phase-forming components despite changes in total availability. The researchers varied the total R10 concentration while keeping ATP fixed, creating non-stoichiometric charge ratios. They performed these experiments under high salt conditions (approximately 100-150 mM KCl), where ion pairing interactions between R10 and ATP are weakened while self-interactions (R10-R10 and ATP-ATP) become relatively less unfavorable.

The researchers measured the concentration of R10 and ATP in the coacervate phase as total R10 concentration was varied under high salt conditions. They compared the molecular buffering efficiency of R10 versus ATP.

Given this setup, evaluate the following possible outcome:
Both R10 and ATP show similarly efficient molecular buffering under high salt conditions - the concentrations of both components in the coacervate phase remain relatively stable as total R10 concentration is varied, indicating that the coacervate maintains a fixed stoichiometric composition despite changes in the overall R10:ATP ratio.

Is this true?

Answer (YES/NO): NO